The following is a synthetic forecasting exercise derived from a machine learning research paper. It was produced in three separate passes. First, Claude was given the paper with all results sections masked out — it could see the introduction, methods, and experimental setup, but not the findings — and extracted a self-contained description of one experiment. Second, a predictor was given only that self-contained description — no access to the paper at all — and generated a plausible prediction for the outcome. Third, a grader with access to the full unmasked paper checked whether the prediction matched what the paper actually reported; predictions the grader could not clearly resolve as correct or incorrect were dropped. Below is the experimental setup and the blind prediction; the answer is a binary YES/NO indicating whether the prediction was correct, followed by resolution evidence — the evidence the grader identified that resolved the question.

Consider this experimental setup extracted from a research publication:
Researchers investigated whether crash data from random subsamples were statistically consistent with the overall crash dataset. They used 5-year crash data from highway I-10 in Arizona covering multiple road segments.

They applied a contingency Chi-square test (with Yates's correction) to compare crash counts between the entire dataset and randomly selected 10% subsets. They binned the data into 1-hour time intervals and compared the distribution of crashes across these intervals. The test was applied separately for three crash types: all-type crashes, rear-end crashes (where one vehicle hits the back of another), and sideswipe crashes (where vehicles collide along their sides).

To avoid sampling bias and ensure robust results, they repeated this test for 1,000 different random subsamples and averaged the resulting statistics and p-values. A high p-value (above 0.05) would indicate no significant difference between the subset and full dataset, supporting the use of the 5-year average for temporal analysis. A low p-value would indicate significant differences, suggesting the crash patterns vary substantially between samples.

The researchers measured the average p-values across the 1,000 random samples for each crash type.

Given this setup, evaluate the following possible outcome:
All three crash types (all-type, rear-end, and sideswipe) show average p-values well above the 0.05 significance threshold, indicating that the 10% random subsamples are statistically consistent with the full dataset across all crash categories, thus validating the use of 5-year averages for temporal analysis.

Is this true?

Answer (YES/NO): YES